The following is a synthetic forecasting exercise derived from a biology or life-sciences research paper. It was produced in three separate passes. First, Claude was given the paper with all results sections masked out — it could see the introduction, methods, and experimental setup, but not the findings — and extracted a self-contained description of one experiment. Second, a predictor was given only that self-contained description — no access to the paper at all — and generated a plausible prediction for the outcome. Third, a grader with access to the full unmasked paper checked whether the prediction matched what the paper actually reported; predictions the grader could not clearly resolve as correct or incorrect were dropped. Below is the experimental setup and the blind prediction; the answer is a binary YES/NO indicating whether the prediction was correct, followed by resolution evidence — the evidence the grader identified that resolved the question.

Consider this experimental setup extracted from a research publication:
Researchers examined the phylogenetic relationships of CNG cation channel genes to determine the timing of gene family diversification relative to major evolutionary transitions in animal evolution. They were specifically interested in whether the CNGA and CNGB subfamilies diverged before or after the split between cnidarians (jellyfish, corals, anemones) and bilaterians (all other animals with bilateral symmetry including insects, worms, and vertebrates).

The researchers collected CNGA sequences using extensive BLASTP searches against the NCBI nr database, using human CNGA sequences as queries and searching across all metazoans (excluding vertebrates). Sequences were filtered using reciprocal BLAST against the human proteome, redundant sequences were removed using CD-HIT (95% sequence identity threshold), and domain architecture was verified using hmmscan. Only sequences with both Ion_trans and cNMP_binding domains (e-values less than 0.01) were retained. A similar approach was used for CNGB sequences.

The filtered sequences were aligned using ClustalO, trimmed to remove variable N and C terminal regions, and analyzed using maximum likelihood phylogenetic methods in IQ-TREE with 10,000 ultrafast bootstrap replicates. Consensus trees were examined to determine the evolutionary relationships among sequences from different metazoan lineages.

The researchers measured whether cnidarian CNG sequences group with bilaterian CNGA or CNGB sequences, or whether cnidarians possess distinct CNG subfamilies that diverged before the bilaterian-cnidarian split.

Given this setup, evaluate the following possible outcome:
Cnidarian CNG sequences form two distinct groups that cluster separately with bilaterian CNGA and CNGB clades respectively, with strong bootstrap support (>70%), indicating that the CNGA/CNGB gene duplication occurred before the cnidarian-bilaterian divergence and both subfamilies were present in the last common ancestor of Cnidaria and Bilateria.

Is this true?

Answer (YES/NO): NO